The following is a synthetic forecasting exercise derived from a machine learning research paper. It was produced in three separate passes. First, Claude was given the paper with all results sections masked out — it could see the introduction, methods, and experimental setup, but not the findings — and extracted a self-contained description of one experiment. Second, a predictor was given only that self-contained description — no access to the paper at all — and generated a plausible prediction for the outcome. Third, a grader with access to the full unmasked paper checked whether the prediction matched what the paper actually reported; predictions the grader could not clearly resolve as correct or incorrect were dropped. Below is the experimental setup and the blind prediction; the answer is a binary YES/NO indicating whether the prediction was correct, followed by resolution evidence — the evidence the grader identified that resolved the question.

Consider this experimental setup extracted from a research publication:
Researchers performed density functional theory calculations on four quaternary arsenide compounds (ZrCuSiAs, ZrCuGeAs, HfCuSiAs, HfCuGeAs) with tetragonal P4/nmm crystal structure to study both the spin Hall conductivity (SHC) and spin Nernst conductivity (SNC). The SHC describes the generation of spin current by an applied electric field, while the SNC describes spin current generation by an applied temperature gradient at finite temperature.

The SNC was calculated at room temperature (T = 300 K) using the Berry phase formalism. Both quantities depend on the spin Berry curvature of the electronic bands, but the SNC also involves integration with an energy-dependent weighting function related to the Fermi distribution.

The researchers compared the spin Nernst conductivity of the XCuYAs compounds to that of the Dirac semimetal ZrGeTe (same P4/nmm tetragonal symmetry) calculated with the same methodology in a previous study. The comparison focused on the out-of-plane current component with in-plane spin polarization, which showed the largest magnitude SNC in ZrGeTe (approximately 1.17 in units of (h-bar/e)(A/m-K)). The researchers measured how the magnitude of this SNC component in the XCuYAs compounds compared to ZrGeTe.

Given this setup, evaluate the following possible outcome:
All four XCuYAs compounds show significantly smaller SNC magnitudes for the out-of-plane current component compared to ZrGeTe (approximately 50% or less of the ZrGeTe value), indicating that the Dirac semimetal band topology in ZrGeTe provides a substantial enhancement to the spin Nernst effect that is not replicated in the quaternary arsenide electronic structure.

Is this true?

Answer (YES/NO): NO